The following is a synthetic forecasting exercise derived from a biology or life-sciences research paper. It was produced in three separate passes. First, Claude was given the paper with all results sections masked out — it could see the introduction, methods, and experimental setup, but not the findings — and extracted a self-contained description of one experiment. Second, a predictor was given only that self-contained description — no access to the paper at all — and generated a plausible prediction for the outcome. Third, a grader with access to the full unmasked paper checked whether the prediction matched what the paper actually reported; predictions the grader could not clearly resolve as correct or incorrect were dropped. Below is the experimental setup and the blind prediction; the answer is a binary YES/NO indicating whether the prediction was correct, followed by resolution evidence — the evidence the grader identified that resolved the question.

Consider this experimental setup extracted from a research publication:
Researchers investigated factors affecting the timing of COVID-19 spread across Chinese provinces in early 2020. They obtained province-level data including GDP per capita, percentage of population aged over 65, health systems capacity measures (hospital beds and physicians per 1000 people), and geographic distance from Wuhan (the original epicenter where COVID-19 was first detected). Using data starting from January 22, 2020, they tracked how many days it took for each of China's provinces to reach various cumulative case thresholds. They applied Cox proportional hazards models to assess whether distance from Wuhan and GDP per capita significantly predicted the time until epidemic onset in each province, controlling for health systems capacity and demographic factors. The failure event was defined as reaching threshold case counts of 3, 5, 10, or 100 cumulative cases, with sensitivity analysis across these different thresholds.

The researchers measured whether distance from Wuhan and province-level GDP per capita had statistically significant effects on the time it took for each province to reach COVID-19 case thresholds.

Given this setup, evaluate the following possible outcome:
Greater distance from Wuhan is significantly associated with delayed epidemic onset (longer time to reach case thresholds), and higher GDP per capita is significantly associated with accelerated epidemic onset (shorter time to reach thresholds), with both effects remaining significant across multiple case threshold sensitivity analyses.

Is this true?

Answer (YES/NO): NO